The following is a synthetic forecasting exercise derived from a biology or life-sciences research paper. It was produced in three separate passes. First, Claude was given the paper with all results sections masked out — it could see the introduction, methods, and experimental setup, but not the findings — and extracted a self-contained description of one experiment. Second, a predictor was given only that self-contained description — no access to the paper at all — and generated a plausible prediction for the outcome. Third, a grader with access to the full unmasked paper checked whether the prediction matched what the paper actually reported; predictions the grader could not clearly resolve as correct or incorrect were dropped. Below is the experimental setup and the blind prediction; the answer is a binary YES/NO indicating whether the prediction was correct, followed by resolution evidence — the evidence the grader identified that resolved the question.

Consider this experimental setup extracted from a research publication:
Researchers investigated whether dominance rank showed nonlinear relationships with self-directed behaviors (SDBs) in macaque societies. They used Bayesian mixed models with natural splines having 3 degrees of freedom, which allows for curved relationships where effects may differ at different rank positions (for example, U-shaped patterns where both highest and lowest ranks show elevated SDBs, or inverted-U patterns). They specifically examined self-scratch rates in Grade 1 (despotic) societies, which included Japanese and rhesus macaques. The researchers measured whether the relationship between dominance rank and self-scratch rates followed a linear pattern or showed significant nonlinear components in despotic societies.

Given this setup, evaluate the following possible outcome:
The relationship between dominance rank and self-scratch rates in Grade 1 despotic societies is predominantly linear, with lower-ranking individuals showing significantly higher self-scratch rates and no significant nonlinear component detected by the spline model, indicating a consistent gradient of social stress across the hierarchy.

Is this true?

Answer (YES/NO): NO